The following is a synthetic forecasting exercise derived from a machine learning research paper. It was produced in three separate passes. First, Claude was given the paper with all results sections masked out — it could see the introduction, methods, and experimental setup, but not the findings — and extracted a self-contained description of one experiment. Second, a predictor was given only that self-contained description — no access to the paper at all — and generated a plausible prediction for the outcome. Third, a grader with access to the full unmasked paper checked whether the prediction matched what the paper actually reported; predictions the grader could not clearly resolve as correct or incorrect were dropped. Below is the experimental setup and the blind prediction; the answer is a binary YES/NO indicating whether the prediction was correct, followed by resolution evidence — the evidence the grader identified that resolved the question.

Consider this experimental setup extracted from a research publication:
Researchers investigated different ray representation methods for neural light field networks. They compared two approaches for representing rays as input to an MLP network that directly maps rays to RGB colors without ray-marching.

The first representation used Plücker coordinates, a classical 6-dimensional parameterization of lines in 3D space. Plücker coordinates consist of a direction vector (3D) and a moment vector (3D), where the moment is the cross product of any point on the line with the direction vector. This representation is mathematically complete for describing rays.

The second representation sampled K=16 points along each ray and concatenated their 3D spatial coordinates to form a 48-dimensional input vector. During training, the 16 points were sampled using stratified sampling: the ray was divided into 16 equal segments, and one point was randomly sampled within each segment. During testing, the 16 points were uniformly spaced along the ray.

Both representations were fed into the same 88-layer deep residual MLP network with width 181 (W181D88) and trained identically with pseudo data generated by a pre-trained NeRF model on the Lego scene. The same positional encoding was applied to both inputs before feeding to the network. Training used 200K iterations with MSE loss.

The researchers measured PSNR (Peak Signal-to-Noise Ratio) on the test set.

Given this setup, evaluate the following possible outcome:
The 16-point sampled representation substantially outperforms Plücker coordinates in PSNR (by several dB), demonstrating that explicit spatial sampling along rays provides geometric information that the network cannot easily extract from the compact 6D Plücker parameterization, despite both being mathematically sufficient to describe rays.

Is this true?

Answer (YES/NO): NO